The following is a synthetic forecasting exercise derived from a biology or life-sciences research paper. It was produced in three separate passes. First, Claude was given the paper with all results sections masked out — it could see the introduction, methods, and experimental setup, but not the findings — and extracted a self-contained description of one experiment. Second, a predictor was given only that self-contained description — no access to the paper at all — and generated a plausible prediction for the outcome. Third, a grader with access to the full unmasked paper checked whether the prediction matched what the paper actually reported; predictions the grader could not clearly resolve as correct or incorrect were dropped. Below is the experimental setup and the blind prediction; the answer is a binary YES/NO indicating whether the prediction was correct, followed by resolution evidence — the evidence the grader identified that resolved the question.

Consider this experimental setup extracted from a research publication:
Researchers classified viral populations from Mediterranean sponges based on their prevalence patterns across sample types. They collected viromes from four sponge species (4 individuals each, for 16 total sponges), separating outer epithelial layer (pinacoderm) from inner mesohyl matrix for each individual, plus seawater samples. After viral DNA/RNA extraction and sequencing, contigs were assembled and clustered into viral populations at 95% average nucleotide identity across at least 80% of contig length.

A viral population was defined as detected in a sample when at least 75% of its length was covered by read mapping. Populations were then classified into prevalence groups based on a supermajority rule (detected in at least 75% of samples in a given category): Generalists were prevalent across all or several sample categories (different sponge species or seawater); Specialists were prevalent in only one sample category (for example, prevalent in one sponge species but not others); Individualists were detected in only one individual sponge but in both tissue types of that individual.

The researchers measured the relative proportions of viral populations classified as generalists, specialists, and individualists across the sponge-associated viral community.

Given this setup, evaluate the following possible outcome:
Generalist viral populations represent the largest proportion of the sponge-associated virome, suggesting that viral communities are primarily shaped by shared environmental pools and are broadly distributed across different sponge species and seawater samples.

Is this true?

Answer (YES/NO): NO